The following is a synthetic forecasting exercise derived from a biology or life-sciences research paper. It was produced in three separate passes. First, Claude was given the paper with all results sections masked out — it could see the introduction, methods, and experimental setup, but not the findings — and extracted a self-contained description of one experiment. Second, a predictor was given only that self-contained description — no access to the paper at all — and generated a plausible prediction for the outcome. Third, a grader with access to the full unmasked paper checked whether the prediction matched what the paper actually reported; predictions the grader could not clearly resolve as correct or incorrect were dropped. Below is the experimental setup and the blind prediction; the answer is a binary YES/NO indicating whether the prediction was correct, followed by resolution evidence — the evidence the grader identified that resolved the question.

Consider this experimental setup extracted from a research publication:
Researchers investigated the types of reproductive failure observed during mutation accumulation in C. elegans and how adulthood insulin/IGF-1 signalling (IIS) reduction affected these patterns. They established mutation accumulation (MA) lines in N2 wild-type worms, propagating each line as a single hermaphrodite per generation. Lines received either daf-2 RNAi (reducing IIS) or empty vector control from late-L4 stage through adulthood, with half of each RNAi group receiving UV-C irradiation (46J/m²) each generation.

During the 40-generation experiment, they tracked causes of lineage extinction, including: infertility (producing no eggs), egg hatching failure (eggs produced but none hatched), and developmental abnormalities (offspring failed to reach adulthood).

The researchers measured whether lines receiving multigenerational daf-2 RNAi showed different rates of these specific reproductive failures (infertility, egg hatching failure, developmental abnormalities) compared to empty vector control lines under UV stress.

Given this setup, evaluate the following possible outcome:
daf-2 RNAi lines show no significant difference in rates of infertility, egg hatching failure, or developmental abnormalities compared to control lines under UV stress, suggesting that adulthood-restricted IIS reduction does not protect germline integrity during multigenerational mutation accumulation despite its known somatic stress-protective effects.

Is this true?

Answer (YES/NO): NO